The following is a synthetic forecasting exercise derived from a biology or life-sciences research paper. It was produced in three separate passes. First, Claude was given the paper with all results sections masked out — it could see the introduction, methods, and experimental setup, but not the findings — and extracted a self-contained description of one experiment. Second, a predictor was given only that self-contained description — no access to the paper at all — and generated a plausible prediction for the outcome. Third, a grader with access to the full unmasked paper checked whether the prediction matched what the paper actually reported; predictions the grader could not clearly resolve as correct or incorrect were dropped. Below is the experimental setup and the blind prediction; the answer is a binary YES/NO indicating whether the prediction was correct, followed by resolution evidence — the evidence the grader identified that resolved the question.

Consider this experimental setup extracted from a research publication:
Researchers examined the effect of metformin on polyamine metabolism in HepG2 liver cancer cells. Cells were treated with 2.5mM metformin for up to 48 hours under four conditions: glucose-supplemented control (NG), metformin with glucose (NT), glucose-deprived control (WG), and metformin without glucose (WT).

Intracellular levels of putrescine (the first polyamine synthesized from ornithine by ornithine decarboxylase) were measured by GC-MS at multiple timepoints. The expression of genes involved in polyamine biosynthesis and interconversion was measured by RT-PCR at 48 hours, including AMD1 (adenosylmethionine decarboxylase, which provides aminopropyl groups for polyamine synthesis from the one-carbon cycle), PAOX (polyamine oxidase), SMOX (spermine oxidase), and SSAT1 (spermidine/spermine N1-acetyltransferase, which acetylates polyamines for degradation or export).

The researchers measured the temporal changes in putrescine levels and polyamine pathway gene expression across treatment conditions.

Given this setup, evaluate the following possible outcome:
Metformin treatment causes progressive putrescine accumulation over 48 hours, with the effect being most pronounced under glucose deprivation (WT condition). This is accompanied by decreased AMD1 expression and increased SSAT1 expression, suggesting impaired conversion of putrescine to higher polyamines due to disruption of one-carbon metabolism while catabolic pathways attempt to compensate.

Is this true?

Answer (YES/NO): NO